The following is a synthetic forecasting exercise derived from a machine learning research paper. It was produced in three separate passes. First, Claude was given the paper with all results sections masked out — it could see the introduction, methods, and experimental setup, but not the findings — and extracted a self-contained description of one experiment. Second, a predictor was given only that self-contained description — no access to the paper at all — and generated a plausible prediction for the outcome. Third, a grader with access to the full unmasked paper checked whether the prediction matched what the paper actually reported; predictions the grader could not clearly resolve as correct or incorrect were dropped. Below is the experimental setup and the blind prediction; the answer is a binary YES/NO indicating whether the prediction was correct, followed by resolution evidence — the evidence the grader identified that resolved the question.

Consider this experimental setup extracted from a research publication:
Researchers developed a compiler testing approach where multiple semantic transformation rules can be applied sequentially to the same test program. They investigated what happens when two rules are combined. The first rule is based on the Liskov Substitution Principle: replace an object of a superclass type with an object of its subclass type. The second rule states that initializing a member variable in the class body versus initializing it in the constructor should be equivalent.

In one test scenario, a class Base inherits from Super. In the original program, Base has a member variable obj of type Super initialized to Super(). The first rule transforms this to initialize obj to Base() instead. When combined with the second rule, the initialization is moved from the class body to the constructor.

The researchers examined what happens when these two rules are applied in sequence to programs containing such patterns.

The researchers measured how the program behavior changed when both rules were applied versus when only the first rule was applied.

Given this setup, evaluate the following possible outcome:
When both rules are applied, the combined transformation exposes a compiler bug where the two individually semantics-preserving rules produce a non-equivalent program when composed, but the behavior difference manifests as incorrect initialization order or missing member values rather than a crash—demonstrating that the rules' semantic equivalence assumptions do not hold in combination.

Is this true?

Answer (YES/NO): NO